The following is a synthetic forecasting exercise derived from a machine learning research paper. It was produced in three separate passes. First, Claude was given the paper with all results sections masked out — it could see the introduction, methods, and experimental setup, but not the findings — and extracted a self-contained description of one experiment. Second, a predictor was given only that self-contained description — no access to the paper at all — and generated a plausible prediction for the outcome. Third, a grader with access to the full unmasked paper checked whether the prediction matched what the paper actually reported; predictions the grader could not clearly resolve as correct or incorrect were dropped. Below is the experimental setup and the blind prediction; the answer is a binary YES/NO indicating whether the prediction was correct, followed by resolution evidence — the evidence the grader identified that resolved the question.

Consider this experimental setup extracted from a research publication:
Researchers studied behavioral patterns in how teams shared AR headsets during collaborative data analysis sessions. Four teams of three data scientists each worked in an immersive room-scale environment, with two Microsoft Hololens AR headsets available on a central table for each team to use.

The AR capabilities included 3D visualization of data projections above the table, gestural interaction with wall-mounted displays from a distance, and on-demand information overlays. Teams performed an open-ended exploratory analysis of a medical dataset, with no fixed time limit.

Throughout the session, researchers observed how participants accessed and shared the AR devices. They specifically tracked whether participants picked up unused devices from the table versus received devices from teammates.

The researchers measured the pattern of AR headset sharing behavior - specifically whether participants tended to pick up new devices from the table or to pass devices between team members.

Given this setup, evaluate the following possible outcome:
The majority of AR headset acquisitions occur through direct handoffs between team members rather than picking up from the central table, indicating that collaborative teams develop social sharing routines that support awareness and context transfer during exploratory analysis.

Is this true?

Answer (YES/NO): YES